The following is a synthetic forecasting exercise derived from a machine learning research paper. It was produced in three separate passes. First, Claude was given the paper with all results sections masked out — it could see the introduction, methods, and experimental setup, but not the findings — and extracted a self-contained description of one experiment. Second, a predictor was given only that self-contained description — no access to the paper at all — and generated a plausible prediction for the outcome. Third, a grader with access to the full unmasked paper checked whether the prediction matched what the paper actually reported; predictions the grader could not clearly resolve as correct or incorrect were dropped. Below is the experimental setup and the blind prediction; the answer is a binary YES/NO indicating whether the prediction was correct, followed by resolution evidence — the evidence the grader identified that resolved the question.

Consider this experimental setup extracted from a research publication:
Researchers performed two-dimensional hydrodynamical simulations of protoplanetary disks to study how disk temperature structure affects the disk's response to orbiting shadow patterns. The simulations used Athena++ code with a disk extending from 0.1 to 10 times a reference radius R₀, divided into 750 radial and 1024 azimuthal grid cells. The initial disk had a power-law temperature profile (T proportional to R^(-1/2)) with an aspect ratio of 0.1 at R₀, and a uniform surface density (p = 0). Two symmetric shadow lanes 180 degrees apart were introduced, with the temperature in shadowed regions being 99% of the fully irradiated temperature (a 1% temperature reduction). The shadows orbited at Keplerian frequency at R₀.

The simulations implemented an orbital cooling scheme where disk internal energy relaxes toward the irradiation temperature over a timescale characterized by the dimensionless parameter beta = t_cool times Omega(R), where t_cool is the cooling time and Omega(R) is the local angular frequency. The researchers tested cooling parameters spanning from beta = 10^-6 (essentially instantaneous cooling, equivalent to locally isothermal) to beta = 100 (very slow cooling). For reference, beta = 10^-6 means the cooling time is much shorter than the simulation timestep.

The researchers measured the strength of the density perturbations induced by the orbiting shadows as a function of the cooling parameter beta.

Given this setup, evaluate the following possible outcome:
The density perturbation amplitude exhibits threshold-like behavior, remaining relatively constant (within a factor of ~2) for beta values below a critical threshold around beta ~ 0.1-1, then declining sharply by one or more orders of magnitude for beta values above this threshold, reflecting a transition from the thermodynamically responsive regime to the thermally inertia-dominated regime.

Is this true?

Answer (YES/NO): YES